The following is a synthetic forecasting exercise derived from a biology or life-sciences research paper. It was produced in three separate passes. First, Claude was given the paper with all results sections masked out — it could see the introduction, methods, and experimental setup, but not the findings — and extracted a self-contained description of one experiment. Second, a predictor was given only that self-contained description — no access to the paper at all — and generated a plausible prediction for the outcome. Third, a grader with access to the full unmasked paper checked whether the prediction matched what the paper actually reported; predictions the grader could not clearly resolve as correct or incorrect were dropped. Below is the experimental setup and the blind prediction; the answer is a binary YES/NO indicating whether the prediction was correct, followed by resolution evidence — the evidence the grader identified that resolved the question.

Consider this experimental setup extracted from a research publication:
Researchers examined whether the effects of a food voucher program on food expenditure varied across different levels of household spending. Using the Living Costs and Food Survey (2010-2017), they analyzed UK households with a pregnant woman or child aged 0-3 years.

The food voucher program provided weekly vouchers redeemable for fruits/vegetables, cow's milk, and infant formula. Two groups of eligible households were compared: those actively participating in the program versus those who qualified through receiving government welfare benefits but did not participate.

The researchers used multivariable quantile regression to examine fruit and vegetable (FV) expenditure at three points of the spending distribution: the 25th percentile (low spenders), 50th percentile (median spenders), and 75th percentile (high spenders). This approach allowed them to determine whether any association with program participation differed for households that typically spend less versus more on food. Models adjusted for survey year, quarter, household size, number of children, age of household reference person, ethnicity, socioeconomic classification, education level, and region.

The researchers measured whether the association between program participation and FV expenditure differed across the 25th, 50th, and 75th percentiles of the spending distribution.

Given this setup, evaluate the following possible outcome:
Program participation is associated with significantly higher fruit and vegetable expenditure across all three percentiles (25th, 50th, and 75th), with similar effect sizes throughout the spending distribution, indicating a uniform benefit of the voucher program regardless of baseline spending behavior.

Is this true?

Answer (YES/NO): NO